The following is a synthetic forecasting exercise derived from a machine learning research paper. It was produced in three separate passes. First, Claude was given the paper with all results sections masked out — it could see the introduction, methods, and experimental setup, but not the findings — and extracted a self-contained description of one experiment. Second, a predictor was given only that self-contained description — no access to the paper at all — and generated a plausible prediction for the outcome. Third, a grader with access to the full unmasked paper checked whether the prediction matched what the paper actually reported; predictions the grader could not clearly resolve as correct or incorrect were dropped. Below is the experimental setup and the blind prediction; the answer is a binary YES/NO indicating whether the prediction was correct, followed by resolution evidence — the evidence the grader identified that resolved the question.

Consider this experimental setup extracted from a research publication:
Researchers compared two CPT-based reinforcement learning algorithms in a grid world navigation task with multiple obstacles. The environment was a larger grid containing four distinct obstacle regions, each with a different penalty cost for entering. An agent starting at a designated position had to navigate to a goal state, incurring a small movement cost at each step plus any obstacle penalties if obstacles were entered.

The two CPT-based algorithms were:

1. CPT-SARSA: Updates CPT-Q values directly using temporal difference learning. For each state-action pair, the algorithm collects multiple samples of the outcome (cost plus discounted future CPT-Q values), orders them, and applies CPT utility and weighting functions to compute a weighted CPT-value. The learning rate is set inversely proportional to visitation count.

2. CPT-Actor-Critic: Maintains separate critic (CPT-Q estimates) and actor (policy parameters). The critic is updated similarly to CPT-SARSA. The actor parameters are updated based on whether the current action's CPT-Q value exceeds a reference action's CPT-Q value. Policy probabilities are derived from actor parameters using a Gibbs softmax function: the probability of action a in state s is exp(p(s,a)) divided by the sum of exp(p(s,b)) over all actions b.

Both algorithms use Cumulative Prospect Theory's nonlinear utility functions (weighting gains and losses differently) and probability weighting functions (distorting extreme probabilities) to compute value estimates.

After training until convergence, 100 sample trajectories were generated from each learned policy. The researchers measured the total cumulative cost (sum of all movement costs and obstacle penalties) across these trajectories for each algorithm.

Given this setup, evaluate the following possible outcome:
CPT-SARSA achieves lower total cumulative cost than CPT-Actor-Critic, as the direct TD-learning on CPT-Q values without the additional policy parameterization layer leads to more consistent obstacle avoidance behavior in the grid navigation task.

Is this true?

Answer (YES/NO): YES